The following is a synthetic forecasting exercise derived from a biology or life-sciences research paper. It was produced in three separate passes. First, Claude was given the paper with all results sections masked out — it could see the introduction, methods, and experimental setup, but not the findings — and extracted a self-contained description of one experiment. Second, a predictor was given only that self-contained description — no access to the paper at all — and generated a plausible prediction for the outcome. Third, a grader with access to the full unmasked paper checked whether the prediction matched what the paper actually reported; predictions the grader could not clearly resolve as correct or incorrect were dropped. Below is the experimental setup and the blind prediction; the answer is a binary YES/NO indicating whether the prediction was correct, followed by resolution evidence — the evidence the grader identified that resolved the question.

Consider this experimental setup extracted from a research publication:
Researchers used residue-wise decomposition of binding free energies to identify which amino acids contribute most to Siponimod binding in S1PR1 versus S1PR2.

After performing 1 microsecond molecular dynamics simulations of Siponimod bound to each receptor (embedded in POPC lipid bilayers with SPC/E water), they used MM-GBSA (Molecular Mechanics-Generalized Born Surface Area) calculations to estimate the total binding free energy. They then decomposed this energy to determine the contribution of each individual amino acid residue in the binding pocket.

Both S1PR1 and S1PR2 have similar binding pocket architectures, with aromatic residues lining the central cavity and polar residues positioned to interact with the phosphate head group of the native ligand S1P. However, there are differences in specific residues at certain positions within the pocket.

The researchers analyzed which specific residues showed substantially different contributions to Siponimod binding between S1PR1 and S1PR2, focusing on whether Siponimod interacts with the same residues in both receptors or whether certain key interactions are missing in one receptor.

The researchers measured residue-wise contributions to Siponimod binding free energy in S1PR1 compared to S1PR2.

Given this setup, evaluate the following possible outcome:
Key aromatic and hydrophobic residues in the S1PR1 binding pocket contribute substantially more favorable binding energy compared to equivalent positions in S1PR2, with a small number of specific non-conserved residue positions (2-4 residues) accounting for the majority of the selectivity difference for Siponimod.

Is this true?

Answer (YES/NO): NO